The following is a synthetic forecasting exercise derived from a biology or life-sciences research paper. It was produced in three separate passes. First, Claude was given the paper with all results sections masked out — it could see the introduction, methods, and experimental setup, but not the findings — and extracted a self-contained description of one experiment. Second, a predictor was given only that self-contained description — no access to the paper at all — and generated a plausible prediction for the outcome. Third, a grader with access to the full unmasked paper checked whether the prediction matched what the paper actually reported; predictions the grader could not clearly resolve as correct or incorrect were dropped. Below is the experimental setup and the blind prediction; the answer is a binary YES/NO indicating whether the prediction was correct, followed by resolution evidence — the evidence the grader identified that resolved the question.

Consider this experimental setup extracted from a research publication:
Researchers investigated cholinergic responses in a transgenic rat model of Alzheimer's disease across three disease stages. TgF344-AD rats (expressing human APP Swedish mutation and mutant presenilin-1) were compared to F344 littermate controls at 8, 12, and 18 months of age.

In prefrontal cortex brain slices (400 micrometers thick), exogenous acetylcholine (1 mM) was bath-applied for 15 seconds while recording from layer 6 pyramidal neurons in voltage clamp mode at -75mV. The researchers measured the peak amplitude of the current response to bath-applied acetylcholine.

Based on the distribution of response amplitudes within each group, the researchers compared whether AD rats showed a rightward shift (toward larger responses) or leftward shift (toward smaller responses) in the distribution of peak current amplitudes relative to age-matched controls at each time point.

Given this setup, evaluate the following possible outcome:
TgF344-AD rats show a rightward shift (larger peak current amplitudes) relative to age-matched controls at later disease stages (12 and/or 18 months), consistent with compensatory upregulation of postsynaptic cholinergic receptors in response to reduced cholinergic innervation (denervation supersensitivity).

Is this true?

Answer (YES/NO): YES